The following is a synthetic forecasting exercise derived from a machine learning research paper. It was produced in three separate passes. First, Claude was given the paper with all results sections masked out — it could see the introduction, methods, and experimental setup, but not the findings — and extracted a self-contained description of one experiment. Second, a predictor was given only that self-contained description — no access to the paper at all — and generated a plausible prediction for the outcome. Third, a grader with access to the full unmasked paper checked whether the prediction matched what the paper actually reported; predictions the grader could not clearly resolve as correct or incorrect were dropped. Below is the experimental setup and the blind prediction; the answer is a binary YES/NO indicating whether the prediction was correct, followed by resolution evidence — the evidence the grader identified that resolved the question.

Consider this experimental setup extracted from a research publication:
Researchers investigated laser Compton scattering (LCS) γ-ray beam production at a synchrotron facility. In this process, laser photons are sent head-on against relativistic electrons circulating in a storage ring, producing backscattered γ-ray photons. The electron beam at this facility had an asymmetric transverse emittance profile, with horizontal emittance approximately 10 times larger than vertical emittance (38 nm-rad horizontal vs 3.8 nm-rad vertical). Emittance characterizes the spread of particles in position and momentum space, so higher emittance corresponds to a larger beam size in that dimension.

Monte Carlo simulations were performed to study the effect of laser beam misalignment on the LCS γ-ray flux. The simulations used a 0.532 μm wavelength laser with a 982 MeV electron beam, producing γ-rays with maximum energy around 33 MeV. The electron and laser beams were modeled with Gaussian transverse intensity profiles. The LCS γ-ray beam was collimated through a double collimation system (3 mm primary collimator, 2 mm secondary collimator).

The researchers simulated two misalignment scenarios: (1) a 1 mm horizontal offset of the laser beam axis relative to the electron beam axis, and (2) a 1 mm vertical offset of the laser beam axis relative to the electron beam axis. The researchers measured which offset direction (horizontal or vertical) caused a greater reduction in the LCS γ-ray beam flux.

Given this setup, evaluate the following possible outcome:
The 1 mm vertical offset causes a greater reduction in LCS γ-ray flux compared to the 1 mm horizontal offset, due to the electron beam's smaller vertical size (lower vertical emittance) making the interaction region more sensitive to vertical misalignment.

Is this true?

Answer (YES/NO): YES